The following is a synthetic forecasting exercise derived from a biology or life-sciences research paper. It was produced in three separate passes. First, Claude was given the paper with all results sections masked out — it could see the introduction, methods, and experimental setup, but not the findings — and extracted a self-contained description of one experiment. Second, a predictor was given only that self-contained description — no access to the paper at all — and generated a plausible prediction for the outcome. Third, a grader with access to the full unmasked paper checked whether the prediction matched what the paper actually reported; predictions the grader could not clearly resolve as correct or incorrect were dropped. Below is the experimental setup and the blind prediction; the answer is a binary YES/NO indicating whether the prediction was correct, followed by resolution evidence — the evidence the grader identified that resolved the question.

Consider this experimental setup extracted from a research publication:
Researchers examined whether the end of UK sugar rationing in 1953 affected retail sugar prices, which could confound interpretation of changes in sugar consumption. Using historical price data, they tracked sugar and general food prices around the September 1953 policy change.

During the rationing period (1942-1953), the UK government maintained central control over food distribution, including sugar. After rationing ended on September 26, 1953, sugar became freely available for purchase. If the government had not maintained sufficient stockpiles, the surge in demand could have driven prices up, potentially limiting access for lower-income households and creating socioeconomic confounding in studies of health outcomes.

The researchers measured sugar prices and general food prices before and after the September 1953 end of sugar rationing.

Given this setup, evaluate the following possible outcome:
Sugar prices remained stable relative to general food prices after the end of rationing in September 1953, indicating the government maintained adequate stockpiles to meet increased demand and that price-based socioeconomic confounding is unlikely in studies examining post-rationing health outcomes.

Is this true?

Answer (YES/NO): YES